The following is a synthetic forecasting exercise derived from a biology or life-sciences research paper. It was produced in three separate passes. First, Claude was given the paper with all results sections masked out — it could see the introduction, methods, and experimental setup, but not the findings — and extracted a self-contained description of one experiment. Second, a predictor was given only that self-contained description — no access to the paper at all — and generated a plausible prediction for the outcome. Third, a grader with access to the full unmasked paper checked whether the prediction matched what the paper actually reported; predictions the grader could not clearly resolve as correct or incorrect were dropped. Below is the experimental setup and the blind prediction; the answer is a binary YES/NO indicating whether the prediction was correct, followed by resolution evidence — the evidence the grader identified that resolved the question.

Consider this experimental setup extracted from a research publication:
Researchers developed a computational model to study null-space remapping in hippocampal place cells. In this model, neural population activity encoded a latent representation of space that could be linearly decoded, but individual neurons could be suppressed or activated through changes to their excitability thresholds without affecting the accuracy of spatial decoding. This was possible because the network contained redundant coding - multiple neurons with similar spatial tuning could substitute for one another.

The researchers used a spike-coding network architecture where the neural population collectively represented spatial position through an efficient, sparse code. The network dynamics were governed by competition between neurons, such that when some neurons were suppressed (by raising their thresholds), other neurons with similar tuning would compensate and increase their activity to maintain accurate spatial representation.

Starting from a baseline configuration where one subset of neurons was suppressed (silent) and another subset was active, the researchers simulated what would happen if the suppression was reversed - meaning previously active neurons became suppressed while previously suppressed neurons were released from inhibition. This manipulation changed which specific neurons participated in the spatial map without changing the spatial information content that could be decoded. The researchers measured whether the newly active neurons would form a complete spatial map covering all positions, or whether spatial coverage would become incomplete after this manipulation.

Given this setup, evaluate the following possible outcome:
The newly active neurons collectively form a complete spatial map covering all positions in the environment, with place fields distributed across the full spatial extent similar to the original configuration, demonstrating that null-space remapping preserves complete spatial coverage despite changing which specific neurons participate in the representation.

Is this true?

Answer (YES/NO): YES